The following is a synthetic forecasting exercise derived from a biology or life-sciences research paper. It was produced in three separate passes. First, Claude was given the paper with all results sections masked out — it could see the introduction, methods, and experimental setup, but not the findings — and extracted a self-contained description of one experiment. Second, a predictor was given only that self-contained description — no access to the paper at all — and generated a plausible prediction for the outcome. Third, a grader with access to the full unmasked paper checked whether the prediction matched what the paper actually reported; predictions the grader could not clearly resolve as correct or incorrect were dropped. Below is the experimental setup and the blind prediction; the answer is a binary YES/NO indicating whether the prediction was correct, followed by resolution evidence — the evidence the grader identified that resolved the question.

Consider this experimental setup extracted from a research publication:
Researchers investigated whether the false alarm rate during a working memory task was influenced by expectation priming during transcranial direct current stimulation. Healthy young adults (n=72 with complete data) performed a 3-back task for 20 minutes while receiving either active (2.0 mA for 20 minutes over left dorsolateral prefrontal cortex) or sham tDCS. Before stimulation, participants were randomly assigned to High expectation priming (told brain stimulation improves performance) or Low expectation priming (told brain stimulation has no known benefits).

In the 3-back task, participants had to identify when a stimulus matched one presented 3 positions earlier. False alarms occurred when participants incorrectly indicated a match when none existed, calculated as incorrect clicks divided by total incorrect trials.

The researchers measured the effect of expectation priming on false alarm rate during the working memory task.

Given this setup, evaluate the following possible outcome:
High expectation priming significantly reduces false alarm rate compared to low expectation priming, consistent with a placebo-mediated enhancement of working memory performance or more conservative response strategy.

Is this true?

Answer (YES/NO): NO